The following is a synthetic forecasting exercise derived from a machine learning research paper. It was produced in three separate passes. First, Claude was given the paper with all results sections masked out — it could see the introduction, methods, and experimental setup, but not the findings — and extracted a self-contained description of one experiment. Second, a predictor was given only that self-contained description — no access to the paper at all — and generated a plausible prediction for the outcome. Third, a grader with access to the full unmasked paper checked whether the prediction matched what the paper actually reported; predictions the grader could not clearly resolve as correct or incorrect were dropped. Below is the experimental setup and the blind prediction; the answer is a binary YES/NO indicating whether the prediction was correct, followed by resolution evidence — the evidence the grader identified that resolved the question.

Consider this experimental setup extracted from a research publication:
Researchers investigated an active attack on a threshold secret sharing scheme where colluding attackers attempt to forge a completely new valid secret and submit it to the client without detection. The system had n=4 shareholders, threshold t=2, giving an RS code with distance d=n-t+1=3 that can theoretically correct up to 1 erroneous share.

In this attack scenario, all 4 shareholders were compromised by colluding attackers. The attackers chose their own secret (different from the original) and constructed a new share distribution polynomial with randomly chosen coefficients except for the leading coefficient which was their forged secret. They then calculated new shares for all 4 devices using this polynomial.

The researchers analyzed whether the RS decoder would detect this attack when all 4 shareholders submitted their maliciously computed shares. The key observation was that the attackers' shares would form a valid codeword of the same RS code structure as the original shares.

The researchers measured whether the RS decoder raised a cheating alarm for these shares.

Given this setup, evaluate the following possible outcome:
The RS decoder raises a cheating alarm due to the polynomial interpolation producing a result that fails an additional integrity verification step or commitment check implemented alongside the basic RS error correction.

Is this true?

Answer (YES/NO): NO